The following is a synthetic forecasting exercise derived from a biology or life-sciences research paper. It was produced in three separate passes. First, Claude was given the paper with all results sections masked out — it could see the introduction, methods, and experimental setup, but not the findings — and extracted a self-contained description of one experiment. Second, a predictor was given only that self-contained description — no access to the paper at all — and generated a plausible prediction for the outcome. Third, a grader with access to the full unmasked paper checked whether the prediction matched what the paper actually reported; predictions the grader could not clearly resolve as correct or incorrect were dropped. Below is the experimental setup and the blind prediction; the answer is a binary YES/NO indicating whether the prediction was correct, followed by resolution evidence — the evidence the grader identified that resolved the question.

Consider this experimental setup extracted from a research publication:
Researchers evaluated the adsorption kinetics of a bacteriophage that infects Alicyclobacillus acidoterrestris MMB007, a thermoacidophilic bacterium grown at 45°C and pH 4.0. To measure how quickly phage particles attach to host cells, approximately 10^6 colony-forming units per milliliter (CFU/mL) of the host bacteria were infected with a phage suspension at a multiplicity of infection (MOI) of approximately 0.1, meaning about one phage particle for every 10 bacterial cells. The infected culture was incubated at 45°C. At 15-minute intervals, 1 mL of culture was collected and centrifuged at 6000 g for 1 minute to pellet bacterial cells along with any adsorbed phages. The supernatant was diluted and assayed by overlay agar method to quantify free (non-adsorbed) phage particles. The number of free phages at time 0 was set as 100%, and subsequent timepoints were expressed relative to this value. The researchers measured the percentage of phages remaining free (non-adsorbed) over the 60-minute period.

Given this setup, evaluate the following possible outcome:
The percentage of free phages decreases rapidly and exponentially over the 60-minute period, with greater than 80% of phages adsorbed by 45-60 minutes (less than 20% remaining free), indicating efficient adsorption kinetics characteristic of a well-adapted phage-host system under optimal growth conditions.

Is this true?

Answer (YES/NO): NO